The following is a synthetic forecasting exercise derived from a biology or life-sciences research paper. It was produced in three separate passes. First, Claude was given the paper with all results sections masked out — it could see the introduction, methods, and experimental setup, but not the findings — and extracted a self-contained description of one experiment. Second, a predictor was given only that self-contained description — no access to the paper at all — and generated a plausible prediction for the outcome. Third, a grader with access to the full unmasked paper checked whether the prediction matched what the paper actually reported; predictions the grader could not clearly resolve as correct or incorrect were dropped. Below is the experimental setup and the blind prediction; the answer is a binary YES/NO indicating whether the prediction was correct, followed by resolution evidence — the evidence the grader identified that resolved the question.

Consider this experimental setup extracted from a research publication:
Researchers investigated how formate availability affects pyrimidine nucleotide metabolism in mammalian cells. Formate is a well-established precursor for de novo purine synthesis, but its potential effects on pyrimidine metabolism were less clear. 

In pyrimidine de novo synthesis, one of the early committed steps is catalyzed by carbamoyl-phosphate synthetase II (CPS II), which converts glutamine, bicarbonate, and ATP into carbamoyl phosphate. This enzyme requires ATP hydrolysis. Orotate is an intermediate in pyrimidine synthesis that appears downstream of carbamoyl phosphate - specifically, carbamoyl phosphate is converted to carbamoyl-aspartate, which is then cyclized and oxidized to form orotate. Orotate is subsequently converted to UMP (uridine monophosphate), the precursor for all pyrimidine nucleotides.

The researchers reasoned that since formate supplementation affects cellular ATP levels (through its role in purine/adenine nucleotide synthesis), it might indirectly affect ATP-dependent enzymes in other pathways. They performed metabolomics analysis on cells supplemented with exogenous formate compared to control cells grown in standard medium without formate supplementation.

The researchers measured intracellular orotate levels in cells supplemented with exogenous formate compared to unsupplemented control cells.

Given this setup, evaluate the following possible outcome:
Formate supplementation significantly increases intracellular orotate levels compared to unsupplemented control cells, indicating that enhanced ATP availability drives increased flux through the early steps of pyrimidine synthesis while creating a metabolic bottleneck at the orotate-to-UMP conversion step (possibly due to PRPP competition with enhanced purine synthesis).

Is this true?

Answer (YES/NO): YES